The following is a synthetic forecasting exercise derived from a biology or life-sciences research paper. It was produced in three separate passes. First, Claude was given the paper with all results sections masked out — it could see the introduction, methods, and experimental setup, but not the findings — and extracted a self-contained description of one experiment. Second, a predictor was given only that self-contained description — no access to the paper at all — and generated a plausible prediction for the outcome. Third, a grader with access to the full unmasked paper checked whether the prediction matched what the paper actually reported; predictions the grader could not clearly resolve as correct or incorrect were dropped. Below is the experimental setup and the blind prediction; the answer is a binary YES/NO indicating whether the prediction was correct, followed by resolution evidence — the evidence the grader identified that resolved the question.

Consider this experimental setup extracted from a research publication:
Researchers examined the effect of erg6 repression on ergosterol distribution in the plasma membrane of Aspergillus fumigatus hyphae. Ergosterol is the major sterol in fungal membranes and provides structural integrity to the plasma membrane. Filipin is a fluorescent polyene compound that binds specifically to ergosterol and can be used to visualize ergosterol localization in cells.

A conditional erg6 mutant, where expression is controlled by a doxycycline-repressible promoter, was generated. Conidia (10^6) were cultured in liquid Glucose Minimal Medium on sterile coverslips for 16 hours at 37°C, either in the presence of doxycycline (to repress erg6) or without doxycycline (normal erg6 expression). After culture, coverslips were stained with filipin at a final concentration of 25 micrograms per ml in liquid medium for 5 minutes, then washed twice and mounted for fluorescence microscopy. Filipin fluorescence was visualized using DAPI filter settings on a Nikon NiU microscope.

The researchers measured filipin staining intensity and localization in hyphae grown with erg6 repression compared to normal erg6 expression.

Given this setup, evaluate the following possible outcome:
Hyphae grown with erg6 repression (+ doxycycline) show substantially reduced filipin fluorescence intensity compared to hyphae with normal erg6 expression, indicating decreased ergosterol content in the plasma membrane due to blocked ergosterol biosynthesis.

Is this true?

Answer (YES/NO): YES